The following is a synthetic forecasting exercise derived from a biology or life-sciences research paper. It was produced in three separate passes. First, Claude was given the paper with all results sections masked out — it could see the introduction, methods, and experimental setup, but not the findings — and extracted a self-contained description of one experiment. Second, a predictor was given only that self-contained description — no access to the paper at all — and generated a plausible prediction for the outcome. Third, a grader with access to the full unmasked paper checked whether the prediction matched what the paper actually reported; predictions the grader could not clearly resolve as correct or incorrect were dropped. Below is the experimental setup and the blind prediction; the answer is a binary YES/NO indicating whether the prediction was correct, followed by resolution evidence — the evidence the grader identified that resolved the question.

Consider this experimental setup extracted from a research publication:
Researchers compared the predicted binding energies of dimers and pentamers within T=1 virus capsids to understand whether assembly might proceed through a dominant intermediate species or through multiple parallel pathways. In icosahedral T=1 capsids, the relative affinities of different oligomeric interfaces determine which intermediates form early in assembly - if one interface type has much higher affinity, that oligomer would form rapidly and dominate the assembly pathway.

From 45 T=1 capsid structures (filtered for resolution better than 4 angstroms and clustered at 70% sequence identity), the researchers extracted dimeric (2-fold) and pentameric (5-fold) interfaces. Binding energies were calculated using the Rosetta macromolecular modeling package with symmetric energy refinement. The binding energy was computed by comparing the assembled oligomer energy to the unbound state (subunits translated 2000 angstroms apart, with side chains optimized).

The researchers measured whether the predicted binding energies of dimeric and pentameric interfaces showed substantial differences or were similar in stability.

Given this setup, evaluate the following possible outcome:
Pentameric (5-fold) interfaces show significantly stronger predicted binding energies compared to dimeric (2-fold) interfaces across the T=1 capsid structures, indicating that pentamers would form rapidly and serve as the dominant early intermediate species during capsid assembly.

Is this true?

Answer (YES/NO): NO